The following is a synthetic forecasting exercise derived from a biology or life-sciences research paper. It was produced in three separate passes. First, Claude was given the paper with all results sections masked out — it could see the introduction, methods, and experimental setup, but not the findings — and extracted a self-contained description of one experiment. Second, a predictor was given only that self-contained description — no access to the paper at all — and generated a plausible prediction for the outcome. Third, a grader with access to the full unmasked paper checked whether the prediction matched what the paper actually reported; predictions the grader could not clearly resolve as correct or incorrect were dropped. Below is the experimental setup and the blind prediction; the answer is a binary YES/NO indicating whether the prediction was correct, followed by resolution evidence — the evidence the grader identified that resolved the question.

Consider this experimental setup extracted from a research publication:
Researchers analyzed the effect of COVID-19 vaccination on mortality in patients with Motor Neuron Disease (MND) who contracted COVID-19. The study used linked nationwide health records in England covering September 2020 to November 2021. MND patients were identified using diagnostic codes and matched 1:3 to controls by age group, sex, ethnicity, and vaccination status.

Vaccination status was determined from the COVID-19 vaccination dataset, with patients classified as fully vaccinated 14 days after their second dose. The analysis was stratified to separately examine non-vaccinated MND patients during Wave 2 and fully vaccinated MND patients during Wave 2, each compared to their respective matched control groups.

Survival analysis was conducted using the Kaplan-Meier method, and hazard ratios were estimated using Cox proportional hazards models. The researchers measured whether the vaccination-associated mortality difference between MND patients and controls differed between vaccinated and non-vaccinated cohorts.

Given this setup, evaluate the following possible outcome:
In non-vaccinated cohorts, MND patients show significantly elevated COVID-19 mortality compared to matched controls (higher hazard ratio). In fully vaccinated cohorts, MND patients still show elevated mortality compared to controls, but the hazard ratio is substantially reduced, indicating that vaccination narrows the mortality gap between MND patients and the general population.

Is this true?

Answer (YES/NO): NO